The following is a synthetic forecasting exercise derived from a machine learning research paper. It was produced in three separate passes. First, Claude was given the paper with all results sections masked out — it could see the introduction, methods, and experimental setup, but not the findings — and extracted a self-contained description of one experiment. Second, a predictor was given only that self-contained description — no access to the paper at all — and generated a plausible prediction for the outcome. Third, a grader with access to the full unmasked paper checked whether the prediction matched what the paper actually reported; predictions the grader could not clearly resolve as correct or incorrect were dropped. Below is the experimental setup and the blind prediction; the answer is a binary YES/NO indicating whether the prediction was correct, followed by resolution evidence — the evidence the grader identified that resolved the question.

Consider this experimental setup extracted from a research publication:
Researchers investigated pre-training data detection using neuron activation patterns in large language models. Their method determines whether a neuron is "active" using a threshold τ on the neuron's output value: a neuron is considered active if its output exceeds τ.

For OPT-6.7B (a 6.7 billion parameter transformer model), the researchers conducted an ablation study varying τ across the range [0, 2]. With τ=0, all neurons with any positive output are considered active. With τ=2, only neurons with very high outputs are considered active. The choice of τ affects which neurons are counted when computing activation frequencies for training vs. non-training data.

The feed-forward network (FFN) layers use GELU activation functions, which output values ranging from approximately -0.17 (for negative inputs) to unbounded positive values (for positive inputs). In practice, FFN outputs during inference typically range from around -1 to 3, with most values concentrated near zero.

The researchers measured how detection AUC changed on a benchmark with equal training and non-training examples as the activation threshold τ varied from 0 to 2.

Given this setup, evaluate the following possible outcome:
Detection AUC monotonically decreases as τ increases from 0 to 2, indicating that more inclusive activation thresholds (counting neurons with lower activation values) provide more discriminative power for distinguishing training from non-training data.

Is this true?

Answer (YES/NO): NO